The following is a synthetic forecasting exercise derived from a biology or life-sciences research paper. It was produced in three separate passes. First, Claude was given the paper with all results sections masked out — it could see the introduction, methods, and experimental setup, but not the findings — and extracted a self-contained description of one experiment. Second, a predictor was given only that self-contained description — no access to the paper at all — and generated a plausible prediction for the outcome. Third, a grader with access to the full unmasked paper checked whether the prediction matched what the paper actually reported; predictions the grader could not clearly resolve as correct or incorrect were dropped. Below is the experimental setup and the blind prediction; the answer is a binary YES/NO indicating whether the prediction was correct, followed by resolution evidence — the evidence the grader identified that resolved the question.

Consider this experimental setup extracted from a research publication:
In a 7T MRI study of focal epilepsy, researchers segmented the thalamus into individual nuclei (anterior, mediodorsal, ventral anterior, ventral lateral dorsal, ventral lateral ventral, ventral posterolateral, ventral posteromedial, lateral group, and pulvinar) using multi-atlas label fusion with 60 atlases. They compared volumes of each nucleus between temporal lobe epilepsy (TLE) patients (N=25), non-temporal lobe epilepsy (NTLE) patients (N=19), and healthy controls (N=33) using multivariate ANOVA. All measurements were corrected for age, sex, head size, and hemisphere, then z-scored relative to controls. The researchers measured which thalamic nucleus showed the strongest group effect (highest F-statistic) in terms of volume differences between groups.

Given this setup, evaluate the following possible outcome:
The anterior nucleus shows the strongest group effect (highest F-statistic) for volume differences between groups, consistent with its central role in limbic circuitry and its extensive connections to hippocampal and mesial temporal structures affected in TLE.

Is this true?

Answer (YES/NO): NO